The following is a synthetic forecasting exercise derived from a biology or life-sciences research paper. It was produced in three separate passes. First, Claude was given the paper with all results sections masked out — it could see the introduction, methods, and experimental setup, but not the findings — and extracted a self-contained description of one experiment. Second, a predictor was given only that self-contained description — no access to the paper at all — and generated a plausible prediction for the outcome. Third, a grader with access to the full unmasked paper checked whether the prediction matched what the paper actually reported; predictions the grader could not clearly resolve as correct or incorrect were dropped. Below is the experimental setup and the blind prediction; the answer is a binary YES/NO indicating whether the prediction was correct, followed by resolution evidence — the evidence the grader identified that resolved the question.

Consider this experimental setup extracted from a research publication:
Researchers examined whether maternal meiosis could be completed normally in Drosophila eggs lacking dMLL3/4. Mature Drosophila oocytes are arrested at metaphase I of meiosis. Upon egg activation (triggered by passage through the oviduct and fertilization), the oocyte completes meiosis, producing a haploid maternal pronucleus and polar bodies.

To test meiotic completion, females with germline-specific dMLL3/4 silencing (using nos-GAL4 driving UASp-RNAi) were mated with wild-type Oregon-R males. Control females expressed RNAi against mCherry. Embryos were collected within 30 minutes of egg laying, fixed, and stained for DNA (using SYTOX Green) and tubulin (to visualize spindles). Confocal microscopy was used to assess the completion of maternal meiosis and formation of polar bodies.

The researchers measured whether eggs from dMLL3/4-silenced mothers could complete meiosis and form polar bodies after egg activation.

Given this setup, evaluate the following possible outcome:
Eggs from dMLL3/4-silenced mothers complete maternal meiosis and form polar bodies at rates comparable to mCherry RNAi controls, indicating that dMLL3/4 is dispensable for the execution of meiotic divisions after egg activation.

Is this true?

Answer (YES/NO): NO